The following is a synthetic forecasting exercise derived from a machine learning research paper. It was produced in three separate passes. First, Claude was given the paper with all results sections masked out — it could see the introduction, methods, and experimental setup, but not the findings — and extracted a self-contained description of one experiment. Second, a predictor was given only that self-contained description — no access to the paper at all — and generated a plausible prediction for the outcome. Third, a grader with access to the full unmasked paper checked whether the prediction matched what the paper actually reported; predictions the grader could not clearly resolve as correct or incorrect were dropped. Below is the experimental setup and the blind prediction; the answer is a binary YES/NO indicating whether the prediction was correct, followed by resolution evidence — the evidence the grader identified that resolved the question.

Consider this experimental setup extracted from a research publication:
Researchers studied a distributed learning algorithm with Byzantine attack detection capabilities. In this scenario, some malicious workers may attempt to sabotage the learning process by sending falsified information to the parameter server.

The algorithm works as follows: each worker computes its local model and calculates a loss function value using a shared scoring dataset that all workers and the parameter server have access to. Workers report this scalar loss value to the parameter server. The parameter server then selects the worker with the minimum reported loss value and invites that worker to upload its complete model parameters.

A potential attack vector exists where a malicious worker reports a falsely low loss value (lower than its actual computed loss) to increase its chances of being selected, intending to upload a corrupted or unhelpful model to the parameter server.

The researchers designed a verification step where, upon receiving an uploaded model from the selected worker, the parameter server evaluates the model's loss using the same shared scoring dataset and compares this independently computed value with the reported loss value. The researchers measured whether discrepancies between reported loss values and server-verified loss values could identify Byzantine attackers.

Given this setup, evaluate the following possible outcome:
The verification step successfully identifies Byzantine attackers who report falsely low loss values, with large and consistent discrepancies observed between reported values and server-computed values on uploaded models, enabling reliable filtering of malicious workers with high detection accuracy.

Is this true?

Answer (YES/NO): NO